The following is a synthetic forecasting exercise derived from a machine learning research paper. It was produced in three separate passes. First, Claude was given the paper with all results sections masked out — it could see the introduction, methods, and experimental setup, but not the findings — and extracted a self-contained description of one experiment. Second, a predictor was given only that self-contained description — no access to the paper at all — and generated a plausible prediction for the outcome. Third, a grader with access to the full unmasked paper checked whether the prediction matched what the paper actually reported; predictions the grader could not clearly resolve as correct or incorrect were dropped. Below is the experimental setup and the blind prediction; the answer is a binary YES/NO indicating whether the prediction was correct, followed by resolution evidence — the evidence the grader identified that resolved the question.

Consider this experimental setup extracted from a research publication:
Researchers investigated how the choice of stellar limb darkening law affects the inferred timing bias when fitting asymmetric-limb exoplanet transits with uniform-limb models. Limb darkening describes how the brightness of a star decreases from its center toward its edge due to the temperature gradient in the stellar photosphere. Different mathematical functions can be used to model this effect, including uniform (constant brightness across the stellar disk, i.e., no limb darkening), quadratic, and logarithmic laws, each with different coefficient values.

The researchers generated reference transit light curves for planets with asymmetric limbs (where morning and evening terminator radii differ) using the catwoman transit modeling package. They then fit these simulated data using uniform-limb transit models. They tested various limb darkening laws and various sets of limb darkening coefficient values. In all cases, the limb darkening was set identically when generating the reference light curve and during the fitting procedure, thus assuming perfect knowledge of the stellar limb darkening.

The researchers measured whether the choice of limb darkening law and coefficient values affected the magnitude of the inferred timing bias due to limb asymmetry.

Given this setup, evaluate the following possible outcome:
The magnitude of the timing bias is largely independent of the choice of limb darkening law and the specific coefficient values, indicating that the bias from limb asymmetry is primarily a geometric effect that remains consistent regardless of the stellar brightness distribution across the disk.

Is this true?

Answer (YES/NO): YES